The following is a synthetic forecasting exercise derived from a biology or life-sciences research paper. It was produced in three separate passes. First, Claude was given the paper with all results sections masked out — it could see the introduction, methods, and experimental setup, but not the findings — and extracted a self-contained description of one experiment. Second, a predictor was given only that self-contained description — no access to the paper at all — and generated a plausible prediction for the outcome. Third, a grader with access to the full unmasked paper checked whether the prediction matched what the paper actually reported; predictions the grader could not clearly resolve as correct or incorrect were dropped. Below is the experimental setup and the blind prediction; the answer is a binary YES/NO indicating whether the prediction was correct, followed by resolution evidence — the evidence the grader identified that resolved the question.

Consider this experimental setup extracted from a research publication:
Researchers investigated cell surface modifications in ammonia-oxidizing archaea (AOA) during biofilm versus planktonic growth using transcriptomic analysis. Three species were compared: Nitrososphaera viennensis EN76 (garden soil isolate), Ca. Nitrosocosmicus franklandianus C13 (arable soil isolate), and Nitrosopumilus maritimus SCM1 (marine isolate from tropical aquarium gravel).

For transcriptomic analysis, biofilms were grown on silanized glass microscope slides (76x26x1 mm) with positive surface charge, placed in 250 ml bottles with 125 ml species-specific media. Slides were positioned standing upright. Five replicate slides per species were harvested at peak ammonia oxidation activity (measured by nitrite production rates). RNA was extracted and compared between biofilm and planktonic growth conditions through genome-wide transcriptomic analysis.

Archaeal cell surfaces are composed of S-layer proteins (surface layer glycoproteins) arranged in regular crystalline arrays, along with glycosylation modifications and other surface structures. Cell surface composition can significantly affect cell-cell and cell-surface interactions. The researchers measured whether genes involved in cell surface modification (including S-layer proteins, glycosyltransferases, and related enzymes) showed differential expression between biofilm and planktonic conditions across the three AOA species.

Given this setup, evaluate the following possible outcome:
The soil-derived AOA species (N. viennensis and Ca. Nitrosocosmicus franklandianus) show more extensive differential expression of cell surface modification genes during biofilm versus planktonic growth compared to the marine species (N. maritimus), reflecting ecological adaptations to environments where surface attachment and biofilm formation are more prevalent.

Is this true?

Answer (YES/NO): NO